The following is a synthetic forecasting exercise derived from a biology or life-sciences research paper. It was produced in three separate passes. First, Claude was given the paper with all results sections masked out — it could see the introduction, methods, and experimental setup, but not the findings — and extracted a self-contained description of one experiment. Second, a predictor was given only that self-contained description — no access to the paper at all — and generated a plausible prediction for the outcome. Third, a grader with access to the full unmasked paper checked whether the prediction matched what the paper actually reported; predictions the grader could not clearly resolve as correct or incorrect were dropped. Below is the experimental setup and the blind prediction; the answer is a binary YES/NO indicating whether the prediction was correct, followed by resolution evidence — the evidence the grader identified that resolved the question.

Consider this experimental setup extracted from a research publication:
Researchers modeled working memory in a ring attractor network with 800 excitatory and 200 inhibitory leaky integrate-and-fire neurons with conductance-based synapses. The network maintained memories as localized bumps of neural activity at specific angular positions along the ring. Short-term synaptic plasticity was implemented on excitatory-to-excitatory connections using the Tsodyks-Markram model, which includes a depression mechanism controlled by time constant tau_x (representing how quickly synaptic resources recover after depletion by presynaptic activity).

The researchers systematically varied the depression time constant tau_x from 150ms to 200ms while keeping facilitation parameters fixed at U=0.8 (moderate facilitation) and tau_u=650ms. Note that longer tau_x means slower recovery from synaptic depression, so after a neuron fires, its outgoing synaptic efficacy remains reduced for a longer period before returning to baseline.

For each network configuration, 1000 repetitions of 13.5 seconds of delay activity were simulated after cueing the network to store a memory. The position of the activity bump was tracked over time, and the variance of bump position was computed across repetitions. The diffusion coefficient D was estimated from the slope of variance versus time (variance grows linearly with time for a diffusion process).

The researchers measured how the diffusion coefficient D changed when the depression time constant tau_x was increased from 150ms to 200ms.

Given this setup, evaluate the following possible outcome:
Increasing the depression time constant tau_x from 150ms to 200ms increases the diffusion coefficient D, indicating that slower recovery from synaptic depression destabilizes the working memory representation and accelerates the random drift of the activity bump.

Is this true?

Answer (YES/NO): YES